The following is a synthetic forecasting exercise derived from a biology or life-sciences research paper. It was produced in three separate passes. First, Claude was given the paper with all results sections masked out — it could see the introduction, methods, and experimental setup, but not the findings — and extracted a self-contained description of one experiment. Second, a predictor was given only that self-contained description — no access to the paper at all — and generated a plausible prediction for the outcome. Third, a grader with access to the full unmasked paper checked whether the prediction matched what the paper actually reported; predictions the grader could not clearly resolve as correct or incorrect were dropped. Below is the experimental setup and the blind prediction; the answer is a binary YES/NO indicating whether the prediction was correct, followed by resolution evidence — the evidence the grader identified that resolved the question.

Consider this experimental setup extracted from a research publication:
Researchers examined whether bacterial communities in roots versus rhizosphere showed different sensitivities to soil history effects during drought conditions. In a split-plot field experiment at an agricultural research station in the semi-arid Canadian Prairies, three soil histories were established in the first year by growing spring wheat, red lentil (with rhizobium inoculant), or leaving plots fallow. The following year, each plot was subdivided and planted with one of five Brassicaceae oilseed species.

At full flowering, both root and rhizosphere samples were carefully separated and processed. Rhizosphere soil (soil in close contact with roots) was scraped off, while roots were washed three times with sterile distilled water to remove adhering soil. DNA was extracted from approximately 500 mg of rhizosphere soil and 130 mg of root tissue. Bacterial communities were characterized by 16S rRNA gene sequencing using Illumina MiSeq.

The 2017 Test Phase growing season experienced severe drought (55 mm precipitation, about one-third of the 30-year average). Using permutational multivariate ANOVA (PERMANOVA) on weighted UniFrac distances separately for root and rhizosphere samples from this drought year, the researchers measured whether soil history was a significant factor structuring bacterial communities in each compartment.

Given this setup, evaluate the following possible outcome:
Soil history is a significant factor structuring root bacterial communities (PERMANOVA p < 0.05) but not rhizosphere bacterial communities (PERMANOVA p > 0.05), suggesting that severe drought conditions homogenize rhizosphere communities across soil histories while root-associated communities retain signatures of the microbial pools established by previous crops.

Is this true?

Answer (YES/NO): NO